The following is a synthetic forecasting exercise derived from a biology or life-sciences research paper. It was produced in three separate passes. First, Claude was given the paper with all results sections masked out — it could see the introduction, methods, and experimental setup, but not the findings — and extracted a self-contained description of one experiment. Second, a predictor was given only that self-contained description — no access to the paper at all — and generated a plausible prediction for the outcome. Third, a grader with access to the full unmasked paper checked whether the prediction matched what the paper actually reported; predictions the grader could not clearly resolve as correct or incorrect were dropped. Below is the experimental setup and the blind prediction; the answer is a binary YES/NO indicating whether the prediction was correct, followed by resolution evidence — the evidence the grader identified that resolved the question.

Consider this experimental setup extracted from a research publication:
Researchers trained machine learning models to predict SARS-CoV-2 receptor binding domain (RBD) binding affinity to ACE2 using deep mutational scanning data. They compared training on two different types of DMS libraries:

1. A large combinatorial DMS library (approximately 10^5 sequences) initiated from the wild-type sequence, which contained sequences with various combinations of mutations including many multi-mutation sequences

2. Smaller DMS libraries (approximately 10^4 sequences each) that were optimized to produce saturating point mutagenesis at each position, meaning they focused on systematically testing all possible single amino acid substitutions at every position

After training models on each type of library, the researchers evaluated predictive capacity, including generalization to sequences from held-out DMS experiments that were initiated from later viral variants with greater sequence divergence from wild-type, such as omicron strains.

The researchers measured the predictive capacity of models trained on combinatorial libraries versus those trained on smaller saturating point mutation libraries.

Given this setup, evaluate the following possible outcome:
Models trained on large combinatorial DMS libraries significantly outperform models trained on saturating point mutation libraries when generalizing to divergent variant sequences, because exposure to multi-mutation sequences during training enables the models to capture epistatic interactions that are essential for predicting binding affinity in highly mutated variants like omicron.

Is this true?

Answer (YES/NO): YES